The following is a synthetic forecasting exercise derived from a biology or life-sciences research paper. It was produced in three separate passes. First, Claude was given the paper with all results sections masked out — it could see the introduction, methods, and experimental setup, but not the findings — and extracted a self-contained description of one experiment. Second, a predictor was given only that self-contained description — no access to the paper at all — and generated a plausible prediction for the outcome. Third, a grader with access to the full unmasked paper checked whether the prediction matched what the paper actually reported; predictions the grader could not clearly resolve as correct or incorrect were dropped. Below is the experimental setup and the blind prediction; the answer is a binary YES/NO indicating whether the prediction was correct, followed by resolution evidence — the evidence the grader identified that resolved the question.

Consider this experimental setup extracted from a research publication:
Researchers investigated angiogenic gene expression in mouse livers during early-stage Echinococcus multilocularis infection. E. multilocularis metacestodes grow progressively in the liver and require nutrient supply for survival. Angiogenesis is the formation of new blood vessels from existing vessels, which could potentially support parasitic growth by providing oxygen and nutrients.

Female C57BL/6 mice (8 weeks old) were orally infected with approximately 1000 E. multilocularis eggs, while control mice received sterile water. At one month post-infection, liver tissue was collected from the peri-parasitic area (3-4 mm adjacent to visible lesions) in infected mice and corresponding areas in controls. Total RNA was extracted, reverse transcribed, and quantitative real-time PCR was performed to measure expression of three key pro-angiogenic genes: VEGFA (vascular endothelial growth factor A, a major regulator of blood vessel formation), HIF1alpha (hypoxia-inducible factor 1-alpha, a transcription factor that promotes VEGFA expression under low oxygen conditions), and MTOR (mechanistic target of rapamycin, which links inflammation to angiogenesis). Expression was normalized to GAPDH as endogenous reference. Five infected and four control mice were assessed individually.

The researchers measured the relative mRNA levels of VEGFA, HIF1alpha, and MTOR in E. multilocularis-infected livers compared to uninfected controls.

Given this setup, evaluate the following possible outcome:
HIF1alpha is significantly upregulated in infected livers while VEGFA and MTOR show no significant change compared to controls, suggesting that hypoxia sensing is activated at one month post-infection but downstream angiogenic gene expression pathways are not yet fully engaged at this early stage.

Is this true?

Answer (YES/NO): NO